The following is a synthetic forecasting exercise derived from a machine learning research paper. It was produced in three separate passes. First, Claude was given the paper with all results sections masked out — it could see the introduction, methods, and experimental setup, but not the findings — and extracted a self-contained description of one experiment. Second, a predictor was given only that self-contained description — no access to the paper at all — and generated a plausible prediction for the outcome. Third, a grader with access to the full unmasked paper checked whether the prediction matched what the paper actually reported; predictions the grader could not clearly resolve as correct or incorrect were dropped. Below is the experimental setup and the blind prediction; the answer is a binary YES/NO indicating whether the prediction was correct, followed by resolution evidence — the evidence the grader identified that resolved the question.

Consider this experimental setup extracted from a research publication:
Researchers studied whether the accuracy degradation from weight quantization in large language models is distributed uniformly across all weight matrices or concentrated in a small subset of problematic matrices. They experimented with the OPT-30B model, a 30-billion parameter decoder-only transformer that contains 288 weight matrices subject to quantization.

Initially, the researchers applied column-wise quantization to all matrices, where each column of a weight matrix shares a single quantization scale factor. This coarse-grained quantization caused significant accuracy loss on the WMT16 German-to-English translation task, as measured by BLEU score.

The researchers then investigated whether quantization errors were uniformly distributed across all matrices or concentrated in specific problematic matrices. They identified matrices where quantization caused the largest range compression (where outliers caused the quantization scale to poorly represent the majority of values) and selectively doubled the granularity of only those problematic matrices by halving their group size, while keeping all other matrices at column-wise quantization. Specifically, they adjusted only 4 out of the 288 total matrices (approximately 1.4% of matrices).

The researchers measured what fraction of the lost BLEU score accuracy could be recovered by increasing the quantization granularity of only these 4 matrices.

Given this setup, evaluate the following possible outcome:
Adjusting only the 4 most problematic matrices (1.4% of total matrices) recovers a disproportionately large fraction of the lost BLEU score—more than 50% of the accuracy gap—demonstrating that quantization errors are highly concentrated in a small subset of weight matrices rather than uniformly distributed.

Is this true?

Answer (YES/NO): YES